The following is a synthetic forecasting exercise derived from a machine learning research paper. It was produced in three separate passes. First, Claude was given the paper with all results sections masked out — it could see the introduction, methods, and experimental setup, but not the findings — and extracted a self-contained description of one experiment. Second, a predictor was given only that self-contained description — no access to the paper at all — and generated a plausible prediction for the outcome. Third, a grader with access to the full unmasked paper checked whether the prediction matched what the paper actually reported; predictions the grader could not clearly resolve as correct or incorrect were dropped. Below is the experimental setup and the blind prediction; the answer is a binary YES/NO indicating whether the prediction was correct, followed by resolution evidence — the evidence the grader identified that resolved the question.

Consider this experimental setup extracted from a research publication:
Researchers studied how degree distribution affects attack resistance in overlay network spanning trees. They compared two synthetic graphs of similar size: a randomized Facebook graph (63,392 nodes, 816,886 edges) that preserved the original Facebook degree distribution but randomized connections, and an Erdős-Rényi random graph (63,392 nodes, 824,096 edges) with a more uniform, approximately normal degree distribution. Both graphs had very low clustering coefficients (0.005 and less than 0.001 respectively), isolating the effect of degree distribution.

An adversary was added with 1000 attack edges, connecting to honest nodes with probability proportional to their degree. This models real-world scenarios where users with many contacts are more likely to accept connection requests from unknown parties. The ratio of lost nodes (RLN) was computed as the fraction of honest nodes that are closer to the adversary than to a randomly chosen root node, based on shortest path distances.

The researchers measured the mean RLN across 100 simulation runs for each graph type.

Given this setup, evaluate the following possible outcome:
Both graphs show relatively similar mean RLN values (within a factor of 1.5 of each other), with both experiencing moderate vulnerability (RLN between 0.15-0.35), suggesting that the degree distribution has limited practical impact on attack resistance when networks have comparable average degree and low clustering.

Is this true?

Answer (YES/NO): NO